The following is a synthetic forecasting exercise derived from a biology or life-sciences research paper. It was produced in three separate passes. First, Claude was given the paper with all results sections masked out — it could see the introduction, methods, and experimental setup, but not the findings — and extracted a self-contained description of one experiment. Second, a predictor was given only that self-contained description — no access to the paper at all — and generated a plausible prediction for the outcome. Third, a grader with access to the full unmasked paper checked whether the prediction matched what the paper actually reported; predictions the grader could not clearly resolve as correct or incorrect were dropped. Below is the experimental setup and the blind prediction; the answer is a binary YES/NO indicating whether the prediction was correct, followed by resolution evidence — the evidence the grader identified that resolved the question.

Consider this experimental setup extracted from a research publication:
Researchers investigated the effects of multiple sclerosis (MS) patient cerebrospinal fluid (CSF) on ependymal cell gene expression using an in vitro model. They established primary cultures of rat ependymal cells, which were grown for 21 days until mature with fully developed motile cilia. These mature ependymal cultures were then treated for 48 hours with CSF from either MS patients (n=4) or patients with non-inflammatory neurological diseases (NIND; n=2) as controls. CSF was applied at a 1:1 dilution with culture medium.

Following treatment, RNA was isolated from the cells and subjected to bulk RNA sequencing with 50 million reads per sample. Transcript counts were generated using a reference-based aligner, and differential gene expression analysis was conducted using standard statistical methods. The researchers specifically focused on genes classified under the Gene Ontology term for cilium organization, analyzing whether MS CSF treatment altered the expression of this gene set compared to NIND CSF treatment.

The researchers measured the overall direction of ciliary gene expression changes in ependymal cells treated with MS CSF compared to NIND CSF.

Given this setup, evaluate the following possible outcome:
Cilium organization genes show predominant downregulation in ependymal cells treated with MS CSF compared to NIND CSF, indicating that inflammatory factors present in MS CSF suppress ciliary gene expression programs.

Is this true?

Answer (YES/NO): NO